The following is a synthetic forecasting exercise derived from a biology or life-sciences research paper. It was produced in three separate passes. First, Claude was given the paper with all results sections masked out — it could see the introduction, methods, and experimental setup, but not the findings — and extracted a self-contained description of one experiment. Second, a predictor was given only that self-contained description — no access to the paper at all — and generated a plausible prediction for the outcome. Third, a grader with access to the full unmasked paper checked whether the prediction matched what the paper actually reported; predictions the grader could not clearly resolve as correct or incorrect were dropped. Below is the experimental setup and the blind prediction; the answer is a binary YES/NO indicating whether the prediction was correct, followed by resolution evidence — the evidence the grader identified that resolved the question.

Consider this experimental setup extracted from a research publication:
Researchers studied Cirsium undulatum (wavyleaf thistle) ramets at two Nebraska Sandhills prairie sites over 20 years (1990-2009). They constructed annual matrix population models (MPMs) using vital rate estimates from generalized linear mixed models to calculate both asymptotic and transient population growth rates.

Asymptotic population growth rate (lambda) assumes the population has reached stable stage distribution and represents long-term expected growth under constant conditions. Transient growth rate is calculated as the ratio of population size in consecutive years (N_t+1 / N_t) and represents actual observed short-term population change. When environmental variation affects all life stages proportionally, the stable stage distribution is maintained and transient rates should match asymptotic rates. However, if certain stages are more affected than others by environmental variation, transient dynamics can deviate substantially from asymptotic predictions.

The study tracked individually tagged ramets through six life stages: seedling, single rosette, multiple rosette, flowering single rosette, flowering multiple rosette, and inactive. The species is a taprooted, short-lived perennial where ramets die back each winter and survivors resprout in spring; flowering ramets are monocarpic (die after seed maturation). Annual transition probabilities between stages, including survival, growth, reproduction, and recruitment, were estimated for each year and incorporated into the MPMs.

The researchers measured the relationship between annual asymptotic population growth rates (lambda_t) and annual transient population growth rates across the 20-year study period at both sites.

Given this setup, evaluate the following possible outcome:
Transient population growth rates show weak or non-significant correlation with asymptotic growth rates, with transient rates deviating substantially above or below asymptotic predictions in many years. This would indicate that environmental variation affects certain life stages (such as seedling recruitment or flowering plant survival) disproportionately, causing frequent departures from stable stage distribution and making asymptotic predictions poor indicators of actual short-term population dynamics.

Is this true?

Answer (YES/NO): NO